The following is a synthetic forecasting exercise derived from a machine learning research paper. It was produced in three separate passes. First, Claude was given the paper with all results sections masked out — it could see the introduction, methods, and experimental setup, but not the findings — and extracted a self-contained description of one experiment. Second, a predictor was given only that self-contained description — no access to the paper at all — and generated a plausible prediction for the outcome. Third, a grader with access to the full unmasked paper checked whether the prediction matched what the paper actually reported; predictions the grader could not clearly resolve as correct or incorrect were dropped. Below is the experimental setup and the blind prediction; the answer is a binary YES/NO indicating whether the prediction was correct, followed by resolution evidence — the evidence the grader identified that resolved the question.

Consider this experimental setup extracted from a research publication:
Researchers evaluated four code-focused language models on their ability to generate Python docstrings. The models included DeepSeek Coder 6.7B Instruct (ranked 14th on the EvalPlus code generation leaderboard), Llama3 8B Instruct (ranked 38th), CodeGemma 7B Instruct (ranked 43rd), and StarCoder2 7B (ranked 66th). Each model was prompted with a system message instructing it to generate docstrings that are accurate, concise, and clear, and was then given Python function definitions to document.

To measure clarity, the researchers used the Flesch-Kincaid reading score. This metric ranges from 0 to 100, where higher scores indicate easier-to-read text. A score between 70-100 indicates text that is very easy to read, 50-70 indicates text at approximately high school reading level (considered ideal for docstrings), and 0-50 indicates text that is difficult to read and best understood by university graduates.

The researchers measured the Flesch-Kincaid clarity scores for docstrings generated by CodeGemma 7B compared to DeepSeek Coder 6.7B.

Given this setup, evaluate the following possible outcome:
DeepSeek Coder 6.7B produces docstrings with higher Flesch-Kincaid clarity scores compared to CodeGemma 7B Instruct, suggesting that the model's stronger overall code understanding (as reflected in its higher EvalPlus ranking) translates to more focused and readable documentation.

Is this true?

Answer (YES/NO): NO